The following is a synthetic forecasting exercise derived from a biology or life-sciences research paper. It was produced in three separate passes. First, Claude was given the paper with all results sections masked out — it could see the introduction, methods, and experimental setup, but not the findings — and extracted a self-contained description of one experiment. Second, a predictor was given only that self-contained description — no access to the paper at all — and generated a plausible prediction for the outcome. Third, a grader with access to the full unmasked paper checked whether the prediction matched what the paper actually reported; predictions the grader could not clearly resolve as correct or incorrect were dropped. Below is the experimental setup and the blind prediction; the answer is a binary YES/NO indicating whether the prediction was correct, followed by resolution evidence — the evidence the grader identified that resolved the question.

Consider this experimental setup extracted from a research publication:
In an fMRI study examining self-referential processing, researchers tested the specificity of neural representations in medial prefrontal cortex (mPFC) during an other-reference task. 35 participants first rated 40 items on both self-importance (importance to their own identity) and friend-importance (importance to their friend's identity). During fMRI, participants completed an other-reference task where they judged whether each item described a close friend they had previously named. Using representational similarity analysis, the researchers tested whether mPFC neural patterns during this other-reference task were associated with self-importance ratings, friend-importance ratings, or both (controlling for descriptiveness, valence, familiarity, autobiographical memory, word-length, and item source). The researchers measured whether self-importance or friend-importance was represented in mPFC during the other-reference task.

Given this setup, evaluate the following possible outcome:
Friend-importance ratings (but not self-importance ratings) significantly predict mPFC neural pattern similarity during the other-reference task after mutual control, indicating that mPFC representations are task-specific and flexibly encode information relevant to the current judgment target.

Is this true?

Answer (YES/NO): NO